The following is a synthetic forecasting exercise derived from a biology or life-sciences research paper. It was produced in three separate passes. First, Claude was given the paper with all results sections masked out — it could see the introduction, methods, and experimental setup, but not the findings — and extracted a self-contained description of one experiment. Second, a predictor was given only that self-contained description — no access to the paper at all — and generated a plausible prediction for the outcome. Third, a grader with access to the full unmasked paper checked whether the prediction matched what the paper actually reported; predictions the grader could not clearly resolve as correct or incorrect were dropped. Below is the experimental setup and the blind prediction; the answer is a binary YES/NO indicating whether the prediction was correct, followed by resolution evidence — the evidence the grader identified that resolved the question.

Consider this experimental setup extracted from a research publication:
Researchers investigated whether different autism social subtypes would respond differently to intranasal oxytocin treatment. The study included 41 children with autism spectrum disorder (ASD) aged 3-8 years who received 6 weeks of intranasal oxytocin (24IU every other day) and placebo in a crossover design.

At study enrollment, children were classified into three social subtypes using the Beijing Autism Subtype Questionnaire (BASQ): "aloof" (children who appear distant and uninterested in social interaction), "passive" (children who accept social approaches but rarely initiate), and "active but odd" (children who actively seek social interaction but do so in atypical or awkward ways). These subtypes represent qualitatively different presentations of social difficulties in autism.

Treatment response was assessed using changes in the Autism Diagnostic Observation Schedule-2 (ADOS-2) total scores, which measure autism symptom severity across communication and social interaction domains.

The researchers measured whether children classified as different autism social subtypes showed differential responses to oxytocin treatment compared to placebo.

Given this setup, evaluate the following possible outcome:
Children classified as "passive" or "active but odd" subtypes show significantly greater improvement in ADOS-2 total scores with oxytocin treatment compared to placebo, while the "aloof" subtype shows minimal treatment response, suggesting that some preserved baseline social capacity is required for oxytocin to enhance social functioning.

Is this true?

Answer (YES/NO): NO